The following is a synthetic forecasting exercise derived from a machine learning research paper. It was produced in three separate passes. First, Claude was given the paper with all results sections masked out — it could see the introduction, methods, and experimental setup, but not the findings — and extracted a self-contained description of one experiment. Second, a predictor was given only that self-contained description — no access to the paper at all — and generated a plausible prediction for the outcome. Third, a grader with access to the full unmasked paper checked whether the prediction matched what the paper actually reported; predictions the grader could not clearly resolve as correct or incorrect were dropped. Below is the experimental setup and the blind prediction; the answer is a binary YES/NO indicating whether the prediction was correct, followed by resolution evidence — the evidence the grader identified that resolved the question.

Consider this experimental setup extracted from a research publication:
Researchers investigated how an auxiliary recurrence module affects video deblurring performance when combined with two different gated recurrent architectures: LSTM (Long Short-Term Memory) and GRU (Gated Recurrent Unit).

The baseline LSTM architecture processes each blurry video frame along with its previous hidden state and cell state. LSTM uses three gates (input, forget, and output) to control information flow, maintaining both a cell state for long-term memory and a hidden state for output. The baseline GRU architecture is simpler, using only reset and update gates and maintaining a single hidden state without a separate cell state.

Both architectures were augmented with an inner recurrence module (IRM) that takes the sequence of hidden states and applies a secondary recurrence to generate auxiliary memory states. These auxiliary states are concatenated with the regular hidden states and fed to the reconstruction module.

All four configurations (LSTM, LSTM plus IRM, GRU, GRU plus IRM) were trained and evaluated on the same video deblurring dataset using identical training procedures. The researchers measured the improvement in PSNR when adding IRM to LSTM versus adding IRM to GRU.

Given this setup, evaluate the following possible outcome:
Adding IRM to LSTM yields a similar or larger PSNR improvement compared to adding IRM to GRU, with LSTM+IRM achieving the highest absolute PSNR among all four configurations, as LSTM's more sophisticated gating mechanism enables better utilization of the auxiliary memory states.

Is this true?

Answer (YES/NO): YES